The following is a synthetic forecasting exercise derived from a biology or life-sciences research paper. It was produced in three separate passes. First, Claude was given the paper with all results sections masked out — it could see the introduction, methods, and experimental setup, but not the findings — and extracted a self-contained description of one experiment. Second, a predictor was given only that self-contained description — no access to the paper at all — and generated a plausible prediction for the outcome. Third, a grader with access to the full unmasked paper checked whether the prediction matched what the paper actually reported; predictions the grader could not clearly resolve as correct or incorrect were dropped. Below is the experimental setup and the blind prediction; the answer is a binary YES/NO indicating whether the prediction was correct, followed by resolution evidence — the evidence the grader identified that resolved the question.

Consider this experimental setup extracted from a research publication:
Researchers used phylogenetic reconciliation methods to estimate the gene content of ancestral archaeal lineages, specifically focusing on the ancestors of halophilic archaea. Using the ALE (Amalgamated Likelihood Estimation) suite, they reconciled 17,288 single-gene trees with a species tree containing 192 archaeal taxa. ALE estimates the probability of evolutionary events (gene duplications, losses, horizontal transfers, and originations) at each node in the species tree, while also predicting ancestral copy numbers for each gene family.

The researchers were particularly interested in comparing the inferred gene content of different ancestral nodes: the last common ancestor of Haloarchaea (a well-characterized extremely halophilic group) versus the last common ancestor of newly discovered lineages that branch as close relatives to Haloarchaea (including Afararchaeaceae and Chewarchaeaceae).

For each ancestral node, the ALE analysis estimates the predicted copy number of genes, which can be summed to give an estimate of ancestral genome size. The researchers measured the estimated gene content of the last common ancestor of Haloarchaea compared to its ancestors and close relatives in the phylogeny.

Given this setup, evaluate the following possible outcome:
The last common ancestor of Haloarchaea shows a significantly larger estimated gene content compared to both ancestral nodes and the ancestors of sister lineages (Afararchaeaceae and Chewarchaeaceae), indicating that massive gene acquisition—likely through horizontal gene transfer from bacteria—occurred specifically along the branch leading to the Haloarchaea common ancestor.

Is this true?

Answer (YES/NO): NO